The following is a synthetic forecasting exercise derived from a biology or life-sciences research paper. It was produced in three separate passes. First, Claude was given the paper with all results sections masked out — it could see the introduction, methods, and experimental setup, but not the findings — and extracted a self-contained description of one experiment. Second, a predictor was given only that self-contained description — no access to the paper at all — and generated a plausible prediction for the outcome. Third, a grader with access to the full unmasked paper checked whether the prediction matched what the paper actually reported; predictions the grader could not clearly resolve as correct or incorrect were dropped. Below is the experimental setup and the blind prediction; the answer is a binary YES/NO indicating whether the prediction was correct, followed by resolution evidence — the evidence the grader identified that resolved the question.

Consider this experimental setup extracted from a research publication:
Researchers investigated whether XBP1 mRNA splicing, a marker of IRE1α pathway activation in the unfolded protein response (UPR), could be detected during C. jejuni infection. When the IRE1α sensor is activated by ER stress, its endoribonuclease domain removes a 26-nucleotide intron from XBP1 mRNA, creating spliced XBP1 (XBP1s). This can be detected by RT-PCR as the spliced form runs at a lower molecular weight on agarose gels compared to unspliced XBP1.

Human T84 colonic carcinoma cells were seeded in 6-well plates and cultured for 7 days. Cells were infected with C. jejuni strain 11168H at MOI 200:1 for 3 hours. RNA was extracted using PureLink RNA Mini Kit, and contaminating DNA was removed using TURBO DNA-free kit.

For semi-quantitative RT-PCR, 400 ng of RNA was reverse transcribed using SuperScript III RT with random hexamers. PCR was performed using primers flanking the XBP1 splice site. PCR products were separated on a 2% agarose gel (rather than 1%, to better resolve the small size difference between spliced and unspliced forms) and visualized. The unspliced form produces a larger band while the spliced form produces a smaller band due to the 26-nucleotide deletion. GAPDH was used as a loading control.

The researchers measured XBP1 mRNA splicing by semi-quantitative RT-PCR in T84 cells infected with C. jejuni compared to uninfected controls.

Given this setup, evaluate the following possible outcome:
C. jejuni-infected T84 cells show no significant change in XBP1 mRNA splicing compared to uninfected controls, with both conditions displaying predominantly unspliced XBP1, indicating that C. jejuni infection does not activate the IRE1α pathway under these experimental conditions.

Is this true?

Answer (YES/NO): NO